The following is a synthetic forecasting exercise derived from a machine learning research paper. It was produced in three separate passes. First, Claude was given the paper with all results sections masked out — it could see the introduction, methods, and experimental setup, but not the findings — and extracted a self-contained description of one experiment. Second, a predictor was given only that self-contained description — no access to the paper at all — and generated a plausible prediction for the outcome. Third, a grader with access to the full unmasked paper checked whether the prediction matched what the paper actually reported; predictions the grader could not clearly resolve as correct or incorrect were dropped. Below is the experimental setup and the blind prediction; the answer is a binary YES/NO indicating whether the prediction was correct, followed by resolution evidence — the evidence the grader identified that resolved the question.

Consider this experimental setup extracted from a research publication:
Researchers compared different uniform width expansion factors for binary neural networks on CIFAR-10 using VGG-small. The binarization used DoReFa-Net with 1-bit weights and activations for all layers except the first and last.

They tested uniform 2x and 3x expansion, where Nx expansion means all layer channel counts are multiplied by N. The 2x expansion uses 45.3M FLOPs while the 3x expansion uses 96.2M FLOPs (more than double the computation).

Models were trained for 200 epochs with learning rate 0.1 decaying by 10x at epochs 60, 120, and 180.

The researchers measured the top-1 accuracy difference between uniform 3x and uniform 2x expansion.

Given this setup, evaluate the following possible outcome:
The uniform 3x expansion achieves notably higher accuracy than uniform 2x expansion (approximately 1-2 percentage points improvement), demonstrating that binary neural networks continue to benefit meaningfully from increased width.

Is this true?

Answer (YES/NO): NO